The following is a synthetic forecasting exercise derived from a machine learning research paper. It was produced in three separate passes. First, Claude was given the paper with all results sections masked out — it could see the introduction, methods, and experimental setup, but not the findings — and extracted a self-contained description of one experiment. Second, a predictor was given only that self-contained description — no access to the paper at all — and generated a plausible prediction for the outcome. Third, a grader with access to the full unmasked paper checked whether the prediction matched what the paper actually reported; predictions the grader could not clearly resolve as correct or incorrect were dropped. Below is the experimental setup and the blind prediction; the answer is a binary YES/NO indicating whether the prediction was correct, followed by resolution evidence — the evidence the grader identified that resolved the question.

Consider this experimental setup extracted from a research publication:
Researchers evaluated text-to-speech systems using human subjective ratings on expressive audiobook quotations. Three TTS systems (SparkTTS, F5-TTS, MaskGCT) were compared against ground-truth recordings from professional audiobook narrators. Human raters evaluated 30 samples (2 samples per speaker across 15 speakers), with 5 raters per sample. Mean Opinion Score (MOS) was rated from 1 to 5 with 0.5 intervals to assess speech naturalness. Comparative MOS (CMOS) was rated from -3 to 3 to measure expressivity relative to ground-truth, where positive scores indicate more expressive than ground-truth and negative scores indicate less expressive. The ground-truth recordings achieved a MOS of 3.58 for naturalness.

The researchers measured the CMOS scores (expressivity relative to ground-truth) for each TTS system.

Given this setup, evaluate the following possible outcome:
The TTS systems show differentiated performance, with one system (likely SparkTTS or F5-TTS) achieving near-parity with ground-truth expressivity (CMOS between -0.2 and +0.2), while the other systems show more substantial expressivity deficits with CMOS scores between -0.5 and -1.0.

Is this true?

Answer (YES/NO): NO